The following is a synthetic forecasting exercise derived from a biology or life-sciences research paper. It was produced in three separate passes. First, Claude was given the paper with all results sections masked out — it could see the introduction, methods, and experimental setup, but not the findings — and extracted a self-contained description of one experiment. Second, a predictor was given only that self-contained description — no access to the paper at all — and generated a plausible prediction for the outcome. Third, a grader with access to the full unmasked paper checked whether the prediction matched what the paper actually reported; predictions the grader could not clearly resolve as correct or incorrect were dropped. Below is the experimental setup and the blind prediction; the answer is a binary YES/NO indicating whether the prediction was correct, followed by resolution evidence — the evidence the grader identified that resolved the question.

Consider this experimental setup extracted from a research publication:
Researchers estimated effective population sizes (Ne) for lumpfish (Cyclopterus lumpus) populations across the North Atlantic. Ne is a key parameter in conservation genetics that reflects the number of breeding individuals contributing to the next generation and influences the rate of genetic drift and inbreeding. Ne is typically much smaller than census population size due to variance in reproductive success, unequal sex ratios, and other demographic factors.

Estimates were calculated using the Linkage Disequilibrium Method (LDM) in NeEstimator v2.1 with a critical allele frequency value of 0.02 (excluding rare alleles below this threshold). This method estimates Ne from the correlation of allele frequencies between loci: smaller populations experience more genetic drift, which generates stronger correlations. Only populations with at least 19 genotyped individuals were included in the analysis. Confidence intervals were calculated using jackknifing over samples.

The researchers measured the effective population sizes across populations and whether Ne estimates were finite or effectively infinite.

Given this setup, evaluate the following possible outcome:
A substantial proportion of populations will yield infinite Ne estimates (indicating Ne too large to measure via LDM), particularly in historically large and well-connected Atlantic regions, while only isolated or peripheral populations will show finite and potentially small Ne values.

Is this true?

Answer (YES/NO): NO